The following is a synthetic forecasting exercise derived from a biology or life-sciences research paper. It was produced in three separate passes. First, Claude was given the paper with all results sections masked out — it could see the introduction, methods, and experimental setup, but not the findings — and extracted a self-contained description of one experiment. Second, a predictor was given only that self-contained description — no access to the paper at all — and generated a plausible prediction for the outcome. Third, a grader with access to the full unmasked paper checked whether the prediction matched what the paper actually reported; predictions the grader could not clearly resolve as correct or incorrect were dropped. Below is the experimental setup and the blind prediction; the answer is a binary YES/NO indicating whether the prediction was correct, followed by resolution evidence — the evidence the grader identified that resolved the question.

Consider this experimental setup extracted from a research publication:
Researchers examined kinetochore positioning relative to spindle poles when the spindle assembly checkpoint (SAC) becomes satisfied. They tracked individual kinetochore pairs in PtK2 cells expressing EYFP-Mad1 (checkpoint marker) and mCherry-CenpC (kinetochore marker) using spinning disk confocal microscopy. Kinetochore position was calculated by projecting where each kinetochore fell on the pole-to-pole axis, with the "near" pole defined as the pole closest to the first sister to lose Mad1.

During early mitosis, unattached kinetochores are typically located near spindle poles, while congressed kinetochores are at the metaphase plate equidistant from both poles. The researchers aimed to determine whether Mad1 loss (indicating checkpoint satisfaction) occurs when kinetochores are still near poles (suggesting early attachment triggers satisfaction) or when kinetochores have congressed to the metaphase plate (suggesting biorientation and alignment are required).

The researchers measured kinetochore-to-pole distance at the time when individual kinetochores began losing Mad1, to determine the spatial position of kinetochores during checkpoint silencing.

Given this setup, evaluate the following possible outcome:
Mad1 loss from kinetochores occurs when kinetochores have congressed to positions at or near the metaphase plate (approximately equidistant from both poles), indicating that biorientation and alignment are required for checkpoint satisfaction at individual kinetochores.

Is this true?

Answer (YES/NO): NO